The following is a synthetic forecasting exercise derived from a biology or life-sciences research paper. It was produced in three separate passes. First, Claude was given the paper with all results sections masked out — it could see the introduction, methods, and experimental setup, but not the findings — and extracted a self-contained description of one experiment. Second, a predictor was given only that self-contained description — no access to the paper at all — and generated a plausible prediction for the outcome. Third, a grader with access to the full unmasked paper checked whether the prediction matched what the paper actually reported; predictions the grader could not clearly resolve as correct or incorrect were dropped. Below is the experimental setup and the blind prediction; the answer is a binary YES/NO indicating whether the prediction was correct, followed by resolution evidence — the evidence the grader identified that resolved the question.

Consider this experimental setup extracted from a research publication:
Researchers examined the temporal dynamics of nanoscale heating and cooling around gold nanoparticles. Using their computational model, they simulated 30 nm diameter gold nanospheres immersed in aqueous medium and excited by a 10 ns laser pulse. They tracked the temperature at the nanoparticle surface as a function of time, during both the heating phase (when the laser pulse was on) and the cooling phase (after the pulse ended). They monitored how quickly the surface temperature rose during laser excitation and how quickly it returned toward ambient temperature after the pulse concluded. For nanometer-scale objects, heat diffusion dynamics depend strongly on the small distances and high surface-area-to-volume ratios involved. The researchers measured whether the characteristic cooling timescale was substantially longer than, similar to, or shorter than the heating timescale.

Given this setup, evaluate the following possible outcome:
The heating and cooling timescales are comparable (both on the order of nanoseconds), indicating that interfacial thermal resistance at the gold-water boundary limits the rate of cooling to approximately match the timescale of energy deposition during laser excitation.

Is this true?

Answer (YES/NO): NO